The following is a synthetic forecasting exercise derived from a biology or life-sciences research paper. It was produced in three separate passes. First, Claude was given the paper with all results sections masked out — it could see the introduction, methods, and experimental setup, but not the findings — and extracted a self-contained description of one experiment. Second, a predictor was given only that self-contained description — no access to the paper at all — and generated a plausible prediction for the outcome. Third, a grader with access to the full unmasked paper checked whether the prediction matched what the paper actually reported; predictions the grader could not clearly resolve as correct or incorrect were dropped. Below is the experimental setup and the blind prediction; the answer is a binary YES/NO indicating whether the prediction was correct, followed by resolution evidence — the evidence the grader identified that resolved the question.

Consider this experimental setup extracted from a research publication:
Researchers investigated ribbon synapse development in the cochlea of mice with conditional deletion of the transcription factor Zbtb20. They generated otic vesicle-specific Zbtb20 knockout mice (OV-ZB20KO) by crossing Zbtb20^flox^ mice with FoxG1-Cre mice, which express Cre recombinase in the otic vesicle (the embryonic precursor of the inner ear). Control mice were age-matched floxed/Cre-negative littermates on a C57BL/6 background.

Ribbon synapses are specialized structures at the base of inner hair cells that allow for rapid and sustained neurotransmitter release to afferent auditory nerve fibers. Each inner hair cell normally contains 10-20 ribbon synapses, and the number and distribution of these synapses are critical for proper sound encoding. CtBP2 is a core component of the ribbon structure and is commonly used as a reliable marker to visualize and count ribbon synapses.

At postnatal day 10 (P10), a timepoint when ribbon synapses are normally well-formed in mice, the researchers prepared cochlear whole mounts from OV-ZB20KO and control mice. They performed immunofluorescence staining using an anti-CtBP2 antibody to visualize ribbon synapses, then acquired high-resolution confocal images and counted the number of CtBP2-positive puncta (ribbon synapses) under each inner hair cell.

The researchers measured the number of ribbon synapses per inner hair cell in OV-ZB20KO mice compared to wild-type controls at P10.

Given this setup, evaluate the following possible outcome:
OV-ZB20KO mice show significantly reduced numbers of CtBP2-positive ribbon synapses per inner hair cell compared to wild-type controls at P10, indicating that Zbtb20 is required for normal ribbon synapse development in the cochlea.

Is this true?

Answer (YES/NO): NO